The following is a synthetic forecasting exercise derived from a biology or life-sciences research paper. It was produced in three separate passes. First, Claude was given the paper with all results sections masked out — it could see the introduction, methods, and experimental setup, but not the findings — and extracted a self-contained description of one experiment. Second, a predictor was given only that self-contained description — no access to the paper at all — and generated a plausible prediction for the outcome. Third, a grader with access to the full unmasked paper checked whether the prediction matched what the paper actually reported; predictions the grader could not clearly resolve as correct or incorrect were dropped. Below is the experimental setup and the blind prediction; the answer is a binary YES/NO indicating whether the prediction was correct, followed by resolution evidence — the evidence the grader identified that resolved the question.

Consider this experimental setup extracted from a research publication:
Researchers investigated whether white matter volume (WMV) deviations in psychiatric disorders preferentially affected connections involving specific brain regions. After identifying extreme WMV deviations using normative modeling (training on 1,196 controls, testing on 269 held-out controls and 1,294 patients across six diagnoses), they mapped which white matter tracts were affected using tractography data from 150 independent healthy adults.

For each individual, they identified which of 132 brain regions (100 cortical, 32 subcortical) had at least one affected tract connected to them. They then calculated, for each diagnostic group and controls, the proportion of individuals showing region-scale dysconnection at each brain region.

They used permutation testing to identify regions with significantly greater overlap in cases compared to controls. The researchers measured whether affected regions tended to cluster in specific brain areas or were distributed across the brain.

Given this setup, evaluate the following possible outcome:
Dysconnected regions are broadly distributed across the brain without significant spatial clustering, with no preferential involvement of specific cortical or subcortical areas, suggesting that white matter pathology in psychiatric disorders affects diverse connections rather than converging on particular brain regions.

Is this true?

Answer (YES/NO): YES